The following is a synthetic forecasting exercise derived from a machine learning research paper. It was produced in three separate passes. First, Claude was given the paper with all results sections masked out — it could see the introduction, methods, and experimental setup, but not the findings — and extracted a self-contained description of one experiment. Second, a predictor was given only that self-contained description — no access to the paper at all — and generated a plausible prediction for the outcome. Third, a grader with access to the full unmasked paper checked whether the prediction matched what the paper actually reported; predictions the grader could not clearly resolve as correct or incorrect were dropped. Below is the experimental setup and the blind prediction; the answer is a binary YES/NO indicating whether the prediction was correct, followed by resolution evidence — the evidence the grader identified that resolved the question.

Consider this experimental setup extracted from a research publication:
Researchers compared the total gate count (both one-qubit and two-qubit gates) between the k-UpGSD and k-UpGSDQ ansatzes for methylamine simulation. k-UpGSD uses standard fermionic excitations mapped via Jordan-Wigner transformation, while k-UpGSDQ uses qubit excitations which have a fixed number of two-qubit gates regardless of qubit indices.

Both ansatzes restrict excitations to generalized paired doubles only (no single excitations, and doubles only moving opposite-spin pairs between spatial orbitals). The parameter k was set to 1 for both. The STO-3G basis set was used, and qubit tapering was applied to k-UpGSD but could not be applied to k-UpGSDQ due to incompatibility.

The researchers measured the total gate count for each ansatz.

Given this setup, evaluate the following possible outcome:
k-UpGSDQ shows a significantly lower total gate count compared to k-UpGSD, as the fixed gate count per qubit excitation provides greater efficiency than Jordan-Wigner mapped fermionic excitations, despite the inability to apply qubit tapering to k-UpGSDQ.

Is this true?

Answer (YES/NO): YES